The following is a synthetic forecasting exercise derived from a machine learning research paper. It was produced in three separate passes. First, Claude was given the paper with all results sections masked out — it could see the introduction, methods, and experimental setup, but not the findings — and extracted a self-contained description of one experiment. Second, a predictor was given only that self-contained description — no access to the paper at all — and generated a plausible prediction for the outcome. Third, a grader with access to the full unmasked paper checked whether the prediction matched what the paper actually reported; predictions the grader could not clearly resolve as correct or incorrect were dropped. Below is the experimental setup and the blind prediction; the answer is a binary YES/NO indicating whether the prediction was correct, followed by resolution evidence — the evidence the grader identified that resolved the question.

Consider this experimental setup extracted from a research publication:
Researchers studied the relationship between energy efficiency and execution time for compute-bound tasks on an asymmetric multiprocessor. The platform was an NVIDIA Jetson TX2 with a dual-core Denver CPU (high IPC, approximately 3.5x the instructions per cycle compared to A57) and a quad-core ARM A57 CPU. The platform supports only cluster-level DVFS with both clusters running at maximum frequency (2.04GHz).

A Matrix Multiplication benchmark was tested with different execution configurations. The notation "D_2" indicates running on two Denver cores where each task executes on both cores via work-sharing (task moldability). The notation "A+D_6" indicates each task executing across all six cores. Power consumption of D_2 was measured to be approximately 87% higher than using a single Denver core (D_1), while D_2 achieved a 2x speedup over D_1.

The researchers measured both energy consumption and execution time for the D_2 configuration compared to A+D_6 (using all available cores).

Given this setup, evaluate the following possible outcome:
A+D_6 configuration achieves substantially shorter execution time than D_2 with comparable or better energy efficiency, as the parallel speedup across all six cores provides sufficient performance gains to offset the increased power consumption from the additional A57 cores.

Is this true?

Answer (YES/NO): NO